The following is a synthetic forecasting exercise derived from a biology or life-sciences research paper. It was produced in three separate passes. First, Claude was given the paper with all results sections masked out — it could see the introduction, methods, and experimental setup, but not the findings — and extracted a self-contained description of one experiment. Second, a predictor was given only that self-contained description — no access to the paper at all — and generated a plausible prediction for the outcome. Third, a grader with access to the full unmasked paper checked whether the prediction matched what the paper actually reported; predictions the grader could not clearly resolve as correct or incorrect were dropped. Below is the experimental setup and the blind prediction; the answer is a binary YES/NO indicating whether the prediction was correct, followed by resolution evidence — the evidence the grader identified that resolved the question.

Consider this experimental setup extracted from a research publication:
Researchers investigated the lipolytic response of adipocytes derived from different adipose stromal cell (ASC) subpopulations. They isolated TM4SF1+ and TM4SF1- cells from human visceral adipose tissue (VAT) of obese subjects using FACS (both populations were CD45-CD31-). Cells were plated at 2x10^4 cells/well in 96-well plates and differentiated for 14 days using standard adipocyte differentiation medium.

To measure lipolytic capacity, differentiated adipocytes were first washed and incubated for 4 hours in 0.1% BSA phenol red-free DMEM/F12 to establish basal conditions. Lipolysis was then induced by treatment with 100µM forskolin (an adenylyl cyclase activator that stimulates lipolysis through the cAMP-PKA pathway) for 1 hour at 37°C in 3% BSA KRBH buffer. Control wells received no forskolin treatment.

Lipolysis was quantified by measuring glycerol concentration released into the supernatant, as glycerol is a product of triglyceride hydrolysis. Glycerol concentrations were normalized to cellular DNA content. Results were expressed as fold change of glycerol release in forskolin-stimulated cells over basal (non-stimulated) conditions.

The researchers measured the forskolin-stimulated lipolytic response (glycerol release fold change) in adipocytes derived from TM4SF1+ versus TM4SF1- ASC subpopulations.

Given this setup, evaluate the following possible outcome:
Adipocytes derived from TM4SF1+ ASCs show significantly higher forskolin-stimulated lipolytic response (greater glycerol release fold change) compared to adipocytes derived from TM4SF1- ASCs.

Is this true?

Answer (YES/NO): NO